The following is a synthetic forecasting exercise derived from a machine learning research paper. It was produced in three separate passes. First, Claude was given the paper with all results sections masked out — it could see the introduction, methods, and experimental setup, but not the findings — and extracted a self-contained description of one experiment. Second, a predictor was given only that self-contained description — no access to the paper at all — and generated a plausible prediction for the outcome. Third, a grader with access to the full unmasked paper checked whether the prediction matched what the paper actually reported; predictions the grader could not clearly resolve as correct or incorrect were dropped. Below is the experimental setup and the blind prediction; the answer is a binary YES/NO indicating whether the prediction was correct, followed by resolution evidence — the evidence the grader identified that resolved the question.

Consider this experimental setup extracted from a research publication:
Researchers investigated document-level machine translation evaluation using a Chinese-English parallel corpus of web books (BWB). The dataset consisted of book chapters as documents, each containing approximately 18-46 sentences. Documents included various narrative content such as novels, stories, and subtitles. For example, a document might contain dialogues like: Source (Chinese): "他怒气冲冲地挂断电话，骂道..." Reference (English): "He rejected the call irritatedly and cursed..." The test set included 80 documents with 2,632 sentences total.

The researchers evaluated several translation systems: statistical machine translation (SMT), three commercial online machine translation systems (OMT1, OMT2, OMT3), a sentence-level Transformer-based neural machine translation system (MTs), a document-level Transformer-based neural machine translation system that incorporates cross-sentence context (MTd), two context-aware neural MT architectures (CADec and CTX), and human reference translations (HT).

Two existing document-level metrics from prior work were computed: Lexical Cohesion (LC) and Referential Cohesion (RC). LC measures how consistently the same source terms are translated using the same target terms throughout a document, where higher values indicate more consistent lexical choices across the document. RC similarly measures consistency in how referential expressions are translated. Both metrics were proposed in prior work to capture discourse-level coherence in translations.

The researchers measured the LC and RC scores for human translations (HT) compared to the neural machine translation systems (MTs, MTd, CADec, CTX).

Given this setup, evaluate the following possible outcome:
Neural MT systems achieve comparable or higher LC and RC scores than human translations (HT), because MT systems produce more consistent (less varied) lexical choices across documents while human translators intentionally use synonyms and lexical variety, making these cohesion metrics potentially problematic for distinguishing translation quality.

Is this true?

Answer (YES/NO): YES